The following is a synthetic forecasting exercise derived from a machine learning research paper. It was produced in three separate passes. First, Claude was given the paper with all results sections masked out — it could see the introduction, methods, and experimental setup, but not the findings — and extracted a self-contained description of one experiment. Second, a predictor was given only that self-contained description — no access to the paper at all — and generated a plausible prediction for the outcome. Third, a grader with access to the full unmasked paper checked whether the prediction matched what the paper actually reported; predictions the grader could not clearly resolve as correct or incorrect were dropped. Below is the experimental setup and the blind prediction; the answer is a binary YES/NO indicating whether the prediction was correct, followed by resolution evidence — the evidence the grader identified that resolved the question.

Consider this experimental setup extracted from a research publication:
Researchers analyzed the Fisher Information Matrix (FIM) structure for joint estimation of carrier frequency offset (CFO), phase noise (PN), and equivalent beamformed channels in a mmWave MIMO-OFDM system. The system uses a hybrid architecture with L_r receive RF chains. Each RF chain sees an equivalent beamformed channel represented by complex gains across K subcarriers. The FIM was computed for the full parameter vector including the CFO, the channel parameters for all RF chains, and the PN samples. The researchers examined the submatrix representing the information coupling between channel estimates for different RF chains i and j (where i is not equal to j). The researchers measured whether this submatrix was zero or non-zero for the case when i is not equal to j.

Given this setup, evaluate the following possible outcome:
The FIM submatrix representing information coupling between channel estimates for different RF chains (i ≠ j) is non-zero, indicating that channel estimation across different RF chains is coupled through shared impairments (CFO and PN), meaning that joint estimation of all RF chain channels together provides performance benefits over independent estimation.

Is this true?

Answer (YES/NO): NO